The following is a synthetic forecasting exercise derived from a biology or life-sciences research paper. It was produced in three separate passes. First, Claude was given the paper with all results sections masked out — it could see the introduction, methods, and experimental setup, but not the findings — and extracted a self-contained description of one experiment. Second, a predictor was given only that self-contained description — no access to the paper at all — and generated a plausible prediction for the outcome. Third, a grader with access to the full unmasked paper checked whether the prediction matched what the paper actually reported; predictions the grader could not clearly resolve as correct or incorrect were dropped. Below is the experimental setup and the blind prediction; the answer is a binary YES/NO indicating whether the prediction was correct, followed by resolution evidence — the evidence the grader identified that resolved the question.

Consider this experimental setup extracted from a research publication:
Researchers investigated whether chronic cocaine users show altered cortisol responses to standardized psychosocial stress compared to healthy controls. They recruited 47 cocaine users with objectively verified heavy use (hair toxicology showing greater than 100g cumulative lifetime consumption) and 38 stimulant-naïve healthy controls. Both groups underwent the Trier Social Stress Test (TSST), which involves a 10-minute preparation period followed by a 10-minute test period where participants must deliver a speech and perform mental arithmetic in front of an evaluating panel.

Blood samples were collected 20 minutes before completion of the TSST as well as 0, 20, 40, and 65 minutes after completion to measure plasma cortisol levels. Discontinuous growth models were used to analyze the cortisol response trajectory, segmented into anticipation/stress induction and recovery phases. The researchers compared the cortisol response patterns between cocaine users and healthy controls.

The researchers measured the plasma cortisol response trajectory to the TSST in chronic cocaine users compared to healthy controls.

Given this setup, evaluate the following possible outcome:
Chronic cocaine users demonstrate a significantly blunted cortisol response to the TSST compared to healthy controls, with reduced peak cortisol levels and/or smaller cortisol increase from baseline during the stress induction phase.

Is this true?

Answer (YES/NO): NO